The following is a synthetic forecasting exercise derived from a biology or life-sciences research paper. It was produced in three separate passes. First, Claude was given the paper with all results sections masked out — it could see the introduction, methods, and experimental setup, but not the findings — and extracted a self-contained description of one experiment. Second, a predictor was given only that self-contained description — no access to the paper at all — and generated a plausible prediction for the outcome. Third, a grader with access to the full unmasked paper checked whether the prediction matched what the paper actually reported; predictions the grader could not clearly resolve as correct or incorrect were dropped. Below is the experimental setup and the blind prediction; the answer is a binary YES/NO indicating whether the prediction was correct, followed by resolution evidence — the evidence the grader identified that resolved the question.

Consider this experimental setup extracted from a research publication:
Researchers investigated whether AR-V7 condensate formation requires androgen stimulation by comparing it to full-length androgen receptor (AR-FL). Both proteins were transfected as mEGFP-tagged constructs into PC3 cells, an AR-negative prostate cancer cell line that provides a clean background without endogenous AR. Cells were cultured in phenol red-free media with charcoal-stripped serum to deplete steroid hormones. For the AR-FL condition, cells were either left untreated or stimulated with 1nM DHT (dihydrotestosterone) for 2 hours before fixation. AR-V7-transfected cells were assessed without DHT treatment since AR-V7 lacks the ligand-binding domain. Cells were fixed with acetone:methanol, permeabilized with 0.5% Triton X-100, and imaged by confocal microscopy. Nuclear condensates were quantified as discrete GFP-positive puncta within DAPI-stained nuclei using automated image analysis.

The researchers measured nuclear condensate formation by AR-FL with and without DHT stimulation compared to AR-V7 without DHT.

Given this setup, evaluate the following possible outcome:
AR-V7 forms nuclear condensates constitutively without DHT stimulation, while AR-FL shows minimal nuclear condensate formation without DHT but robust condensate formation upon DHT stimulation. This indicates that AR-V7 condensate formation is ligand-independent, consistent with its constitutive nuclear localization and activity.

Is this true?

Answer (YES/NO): YES